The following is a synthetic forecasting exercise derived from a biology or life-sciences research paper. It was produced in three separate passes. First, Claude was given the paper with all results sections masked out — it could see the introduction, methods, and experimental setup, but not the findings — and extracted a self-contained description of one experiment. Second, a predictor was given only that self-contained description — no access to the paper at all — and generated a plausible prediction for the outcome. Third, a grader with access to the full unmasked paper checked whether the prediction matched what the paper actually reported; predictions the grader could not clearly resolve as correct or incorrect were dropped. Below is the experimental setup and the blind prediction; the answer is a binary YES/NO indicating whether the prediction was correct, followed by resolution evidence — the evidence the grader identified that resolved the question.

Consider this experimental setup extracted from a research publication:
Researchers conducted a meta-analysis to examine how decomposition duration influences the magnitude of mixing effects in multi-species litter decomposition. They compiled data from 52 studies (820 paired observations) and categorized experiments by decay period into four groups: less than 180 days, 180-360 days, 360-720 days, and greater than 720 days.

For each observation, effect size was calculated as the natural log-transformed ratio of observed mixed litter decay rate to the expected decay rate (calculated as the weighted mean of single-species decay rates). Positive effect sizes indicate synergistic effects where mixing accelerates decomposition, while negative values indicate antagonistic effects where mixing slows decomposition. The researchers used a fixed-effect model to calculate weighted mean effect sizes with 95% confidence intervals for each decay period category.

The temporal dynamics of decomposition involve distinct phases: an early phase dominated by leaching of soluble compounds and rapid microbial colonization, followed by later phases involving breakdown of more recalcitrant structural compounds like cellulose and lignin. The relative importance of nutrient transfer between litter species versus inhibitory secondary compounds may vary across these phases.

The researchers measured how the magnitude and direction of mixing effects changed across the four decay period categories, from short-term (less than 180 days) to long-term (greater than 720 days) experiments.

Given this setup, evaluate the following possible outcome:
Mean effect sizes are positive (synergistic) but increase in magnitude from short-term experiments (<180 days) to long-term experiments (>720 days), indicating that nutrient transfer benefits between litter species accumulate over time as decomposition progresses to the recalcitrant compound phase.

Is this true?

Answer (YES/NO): NO